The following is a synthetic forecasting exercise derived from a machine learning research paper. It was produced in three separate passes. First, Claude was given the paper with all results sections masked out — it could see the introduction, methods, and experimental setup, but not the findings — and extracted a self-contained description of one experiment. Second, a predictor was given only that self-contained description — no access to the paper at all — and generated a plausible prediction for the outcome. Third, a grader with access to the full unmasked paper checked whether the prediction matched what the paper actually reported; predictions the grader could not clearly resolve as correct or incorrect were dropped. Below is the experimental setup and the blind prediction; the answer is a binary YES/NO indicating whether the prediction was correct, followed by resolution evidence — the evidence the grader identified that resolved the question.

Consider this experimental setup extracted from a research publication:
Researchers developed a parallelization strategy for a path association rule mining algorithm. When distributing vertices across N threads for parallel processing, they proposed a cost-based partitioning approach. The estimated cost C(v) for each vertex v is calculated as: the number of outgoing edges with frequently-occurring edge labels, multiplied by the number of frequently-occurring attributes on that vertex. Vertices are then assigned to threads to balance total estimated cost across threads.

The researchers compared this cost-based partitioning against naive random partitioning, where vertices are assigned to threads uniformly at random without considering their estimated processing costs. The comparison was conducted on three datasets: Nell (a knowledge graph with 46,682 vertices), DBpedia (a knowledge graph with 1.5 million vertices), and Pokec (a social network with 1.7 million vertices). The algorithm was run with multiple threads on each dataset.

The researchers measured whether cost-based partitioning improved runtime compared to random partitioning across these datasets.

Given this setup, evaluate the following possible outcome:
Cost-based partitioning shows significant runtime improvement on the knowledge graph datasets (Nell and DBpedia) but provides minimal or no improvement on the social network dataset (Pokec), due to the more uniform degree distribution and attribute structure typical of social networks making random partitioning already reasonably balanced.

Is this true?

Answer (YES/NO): NO